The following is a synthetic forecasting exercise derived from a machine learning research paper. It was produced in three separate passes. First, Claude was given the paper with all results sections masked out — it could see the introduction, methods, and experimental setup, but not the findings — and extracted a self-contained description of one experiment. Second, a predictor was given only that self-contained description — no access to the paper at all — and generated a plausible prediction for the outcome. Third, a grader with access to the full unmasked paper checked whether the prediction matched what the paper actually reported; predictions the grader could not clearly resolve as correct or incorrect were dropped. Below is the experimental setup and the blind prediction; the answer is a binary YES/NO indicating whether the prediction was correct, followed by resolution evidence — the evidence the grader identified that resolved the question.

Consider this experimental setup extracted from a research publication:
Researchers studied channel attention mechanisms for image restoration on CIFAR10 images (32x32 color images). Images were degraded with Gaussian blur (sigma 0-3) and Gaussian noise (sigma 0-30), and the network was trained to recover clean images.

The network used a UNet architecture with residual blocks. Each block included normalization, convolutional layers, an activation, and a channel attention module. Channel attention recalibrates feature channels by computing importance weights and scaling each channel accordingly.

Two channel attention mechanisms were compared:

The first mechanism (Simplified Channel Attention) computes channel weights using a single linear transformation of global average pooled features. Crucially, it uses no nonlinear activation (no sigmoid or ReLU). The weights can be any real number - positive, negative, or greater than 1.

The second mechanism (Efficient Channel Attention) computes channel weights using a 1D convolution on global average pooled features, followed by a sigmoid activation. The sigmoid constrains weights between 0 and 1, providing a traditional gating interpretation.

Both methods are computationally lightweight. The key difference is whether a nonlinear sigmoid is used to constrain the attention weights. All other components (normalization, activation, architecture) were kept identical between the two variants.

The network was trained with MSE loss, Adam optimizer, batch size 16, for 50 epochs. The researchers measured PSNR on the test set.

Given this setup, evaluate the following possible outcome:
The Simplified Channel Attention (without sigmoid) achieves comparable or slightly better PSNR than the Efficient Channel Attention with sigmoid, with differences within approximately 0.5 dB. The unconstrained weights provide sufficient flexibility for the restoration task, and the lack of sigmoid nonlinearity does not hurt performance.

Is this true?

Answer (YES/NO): YES